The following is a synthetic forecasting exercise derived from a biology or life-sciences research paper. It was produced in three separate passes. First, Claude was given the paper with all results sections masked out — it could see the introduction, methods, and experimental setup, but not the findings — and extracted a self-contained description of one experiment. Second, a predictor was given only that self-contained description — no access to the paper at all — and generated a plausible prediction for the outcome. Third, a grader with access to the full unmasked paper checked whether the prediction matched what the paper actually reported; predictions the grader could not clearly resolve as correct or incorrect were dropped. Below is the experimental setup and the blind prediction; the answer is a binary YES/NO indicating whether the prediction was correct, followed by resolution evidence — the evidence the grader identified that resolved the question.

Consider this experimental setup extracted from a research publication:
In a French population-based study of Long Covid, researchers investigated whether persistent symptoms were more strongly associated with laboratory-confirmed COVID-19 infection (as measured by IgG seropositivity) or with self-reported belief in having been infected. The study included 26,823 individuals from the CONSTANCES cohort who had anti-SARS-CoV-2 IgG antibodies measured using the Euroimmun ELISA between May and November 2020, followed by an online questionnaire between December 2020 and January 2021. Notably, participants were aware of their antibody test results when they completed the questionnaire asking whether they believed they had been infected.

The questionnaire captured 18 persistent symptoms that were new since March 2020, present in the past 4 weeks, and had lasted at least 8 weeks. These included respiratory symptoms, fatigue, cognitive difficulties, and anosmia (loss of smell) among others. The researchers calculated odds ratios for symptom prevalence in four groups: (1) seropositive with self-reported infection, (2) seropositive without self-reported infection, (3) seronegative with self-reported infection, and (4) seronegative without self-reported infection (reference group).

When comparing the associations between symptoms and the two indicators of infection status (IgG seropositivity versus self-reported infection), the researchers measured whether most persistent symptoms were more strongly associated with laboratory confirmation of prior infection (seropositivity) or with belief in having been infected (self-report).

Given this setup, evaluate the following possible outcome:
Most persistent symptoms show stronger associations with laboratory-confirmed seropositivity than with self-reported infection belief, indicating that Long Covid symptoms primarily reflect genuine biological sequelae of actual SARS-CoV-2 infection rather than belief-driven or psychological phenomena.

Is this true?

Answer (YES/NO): NO